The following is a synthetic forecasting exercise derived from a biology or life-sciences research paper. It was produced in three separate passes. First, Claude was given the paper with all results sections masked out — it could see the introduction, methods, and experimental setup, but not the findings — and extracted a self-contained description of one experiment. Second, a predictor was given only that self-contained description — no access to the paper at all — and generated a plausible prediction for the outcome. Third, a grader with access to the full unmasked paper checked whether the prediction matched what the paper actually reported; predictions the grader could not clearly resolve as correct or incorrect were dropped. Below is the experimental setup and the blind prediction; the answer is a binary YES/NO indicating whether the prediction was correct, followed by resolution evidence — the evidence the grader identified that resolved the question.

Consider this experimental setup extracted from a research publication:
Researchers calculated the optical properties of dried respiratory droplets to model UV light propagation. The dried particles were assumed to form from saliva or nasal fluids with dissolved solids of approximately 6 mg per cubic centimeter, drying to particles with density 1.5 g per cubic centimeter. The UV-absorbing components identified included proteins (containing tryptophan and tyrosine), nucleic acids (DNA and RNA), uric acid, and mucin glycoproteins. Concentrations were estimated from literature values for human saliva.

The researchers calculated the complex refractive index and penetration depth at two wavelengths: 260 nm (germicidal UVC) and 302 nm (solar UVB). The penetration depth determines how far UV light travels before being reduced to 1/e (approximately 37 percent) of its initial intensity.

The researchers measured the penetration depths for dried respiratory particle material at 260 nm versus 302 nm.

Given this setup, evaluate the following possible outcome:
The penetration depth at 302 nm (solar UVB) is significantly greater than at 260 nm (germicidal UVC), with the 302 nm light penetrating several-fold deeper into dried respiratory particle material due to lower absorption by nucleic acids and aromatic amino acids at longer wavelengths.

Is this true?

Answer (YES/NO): YES